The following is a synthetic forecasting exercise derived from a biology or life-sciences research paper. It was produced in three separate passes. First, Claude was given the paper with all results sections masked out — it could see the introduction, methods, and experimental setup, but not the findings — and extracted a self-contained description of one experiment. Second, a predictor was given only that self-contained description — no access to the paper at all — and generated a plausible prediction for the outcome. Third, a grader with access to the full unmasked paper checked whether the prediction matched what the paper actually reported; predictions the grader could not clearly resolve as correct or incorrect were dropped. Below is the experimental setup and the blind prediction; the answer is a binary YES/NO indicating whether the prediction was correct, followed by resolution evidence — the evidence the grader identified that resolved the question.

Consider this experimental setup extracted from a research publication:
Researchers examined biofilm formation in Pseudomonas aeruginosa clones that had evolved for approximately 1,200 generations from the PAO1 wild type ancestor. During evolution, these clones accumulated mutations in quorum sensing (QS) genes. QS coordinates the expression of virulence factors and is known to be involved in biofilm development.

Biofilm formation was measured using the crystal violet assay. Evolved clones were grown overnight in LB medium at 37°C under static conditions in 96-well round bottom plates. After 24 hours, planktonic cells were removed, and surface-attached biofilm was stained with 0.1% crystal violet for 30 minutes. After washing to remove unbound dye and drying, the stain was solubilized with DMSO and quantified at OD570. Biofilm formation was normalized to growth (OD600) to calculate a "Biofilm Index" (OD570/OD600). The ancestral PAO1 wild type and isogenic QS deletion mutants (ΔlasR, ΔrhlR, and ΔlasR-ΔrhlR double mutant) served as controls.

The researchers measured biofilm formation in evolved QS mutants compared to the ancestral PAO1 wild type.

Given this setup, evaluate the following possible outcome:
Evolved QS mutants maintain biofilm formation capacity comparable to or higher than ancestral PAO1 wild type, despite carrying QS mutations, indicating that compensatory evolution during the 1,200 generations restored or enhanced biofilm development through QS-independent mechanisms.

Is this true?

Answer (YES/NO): NO